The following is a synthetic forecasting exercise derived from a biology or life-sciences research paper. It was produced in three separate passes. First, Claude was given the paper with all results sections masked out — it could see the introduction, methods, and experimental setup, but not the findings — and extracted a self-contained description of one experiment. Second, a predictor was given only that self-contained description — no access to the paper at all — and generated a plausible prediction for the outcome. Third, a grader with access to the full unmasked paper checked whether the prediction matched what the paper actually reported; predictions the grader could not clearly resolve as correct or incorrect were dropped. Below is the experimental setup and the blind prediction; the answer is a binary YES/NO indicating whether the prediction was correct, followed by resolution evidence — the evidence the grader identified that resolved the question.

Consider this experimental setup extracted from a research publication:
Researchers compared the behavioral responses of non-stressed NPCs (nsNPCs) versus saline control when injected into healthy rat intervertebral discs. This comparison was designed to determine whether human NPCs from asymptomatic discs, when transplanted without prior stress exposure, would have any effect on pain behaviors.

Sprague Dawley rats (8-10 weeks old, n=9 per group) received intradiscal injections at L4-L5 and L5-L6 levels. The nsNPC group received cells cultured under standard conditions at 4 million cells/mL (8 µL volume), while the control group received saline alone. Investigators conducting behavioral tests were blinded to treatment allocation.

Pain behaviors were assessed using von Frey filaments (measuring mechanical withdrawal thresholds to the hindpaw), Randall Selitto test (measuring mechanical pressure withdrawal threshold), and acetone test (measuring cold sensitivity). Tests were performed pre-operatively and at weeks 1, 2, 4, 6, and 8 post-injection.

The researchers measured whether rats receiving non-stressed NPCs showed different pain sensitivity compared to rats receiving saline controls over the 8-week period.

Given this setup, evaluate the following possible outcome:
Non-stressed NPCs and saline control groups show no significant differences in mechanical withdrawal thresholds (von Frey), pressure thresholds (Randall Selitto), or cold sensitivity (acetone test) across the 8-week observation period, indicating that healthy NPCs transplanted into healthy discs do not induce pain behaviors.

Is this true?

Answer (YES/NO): YES